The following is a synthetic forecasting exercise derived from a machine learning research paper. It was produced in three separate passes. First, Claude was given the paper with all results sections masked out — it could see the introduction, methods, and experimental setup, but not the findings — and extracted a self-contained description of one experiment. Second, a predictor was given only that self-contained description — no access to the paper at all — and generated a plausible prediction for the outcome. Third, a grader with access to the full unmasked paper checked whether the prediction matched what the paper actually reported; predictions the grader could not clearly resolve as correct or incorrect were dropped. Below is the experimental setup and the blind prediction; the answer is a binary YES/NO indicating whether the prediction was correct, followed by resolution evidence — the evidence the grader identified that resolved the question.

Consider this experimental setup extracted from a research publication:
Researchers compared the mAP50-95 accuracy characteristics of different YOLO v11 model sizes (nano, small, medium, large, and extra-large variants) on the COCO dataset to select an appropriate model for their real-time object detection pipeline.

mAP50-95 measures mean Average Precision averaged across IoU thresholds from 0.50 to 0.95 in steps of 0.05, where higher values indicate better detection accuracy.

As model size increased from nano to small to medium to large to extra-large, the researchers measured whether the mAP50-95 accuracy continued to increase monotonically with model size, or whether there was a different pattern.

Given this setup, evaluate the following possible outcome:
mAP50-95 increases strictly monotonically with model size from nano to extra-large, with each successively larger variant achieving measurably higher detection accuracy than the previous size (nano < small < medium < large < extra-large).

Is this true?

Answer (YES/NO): NO